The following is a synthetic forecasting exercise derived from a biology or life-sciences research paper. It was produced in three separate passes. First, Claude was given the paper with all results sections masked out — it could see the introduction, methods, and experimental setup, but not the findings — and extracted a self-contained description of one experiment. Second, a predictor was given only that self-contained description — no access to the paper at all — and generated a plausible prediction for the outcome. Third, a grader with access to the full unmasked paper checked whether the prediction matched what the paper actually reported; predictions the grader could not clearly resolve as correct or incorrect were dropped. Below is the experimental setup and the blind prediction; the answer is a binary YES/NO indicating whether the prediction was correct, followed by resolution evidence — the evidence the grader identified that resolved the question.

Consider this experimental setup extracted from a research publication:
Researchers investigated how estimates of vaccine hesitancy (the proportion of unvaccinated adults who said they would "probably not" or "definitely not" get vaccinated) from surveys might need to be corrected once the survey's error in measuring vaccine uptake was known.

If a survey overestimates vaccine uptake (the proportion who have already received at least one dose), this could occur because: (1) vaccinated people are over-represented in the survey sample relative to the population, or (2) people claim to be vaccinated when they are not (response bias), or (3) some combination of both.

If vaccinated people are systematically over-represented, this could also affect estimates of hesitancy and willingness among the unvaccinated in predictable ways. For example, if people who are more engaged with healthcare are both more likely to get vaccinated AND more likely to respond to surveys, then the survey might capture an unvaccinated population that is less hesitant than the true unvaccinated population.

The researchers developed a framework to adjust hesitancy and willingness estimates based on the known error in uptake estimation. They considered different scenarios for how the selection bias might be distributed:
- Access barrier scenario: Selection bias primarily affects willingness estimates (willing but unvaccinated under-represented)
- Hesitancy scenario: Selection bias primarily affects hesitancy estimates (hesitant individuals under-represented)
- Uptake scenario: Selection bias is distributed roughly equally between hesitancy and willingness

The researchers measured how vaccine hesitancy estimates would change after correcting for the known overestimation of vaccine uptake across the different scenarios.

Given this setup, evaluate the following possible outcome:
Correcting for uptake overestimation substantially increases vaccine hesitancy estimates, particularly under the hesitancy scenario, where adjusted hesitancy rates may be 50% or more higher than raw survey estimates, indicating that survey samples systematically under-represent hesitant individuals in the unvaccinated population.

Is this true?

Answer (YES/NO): YES